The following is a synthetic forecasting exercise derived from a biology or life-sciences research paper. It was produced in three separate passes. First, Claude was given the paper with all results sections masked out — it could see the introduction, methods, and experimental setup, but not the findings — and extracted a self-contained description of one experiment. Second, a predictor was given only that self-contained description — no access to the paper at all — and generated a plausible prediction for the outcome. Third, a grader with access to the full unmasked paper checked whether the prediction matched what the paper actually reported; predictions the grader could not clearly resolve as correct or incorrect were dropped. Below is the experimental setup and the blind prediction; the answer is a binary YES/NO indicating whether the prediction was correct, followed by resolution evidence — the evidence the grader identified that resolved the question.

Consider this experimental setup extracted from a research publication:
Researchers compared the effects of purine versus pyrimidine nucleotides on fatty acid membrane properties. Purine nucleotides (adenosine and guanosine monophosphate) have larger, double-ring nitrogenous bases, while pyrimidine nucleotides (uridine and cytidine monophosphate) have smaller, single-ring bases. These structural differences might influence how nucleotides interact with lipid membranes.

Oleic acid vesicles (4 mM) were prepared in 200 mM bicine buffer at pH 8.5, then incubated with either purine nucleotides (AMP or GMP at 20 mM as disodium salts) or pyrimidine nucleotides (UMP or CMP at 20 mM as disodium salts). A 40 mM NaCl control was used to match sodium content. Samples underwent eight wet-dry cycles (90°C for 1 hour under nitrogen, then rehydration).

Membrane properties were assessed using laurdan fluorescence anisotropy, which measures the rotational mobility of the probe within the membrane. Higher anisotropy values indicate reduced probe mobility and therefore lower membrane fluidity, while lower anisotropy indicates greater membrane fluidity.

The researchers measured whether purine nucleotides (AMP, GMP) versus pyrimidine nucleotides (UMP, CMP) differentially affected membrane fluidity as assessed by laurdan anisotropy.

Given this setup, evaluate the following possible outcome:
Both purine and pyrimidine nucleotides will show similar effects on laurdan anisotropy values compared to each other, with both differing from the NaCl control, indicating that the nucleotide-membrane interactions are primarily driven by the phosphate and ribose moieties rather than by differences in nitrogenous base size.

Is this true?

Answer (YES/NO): NO